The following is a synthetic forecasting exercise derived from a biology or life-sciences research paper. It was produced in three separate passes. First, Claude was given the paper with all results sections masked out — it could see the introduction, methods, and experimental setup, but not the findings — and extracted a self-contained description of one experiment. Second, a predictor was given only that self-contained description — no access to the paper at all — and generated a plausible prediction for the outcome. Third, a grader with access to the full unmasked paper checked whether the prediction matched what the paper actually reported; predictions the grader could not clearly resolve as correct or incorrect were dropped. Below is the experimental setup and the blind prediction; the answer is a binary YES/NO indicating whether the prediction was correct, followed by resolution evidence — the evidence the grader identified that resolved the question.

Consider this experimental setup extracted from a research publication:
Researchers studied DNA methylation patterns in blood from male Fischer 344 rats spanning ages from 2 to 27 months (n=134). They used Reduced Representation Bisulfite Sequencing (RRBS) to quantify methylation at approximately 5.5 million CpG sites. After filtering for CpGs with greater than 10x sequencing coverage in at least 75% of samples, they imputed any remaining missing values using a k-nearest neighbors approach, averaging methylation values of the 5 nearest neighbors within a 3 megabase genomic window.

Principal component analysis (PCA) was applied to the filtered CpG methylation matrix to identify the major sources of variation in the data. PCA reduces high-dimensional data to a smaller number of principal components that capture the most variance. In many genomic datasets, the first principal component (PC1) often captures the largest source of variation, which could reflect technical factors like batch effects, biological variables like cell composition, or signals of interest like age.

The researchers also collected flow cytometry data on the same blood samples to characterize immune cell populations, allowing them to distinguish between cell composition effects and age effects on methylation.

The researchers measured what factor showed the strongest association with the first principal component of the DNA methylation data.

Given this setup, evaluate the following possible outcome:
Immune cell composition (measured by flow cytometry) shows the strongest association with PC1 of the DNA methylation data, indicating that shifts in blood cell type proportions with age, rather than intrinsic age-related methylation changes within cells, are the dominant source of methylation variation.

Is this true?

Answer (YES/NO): NO